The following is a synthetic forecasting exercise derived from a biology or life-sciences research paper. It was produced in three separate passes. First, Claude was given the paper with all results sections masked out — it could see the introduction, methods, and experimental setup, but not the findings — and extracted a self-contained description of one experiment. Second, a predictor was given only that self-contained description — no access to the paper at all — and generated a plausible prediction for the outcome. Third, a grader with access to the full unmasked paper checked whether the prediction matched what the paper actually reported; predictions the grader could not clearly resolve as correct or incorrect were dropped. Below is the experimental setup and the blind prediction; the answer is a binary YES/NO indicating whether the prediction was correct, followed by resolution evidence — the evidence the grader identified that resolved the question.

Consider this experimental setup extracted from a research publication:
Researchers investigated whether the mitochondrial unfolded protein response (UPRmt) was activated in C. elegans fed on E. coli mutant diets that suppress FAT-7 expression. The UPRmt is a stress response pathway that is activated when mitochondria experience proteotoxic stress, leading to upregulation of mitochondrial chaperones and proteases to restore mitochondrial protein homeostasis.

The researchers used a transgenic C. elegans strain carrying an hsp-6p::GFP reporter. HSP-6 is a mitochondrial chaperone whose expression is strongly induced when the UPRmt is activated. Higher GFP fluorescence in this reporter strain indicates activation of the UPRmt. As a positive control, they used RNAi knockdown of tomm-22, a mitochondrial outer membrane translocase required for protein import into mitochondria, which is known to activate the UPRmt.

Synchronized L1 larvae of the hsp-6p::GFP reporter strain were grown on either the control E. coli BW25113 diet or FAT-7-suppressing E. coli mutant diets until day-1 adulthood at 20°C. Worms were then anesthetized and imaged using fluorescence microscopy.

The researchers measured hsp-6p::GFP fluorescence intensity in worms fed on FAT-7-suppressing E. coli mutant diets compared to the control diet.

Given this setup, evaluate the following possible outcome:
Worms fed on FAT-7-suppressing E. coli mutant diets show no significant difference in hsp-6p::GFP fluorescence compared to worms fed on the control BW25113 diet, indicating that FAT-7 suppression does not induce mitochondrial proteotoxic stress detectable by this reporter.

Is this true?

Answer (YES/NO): NO